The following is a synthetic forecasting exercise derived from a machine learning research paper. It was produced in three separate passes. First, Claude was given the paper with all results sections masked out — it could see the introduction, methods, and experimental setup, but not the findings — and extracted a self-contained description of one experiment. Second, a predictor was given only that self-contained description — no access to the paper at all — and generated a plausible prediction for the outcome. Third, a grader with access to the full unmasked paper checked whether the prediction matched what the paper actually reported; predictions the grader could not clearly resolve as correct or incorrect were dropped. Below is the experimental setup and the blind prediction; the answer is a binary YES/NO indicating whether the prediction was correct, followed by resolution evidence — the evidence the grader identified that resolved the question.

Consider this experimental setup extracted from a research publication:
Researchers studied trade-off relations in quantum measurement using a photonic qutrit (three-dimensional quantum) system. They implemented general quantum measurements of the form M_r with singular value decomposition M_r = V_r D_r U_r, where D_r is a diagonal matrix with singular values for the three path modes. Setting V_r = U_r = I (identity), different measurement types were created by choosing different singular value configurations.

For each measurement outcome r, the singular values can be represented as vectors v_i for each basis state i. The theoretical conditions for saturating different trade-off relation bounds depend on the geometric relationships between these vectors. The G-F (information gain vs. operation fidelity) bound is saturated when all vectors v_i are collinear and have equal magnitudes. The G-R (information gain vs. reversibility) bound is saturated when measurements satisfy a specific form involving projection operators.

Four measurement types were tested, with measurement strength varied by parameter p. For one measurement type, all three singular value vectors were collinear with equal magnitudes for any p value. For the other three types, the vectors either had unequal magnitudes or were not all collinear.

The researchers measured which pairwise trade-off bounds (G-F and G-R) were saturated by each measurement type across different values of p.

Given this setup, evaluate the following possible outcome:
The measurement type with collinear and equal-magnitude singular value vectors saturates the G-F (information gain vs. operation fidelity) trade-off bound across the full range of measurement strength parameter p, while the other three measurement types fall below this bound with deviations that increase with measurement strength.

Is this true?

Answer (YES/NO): NO